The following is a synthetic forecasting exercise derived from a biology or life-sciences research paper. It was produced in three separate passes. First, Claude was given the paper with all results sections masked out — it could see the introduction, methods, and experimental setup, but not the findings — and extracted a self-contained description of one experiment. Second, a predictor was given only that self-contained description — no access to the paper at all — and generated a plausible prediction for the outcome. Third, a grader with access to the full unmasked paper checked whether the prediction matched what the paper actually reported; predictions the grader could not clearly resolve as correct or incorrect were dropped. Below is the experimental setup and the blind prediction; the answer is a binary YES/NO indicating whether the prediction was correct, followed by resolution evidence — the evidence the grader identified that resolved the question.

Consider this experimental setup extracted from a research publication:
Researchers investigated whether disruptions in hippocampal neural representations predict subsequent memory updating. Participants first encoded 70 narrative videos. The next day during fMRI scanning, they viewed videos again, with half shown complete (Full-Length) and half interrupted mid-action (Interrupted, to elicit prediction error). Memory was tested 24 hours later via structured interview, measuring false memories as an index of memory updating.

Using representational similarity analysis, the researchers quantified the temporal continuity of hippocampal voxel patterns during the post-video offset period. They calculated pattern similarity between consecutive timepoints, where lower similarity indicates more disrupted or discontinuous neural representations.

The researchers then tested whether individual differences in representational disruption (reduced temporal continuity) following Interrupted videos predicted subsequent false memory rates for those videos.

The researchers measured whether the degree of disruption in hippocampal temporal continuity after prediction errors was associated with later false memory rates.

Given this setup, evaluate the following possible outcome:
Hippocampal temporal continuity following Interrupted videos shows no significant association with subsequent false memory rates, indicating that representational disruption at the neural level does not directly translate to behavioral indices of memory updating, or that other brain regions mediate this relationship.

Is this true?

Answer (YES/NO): NO